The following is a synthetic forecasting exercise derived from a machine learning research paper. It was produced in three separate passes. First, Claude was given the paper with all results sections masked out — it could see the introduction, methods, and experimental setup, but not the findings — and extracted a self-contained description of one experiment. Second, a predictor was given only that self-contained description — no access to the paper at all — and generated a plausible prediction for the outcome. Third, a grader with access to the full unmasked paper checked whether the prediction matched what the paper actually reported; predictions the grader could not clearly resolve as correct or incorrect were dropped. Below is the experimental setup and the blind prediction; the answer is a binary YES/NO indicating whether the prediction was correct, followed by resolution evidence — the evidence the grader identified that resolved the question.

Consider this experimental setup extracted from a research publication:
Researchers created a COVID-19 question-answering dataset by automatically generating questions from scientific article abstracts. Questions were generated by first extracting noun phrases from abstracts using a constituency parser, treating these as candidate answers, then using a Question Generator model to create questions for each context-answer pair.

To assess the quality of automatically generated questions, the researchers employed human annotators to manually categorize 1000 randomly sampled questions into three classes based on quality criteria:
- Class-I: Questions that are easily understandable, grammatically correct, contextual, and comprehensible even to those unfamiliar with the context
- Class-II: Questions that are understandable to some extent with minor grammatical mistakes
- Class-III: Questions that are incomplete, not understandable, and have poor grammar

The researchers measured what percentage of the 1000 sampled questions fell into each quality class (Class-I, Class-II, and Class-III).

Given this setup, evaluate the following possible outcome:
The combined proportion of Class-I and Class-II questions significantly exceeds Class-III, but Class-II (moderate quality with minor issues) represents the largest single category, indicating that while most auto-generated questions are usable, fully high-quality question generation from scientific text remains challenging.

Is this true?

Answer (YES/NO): YES